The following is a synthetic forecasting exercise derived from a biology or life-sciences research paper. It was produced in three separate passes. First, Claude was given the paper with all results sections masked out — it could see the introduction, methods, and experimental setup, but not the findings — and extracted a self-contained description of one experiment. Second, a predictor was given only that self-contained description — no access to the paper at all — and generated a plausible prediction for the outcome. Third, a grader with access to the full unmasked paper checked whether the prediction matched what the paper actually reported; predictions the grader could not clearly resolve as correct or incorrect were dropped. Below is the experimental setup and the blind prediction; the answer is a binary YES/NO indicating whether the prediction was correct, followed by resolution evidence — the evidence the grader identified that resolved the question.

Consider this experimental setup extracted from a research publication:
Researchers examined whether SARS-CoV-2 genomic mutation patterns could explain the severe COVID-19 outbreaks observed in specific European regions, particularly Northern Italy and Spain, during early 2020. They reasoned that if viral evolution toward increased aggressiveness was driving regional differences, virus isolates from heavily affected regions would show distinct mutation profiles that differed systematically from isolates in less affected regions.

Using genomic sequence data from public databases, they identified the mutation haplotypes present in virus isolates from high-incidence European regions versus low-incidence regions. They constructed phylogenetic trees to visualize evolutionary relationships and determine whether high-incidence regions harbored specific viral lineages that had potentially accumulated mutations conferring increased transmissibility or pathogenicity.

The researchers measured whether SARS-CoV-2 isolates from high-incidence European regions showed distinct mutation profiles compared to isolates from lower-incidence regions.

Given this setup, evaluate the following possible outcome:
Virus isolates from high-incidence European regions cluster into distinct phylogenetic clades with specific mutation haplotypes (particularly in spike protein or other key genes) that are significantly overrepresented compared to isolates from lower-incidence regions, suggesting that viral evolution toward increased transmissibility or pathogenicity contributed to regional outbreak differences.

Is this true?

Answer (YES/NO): NO